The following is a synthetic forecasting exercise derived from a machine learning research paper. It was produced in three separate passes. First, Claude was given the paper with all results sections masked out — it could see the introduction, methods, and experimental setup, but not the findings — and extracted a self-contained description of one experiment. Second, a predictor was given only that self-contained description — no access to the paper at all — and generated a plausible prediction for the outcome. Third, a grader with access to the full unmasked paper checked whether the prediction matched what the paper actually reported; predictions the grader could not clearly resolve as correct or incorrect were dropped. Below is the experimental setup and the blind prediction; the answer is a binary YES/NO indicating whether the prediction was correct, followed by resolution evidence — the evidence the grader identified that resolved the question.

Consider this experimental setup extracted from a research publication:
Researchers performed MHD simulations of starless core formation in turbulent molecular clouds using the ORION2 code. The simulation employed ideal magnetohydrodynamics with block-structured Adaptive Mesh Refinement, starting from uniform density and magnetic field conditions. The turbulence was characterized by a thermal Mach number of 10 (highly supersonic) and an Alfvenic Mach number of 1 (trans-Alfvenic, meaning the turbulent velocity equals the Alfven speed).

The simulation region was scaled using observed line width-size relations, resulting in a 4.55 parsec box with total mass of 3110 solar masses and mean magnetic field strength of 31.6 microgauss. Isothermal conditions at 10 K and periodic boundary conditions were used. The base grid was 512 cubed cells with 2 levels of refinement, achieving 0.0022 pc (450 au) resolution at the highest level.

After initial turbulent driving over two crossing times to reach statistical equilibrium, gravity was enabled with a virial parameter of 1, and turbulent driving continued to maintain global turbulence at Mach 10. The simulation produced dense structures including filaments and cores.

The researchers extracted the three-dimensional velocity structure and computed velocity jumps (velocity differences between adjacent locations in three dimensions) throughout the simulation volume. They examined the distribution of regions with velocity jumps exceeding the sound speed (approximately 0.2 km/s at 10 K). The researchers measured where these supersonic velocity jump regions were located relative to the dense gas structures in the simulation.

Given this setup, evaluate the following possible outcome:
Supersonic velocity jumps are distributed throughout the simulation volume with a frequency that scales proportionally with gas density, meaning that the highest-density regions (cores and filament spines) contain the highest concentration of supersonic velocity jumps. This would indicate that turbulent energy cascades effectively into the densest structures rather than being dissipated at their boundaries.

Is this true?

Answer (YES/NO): NO